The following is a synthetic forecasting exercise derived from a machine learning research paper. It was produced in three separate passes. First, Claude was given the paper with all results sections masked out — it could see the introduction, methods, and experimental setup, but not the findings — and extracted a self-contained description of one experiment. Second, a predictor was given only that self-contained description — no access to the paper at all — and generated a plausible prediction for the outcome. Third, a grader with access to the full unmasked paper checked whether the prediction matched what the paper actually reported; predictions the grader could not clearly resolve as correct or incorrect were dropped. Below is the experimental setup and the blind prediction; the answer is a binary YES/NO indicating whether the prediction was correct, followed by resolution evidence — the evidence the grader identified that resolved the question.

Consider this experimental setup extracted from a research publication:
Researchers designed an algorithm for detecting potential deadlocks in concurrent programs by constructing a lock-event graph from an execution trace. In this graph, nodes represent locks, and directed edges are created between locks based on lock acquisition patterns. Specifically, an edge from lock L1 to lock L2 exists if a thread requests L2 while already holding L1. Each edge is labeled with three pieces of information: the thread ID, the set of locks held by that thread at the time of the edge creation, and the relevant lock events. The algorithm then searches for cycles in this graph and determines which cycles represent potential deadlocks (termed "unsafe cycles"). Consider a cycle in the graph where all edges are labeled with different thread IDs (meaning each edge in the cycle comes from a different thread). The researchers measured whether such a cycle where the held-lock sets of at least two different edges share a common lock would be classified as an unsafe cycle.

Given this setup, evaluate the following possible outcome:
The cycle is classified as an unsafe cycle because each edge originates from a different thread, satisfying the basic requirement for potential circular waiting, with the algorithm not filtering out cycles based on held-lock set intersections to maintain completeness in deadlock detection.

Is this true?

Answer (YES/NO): NO